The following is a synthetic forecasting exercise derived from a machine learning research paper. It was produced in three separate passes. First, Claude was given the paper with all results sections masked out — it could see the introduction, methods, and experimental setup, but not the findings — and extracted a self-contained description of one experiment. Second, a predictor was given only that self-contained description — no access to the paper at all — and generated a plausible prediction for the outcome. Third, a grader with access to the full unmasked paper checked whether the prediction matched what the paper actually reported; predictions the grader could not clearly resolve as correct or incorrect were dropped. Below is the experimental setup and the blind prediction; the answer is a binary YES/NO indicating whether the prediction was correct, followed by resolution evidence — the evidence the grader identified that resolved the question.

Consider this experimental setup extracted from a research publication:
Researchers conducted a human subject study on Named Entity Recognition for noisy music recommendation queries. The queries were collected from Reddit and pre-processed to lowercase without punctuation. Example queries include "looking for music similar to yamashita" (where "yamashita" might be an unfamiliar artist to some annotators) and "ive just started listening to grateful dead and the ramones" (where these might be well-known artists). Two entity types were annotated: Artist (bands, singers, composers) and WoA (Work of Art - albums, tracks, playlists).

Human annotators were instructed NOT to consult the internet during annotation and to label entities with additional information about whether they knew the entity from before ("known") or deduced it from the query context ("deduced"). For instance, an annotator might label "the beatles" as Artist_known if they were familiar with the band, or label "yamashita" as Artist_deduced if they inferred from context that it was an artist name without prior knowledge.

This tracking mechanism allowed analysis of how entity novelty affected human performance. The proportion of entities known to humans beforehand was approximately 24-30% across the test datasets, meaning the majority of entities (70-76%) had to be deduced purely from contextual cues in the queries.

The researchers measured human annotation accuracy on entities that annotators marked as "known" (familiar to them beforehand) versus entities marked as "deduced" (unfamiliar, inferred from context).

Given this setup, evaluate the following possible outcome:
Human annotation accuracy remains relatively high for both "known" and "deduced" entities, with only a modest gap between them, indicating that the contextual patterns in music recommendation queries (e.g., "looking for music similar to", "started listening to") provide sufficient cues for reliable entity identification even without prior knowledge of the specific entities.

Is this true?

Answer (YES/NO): NO